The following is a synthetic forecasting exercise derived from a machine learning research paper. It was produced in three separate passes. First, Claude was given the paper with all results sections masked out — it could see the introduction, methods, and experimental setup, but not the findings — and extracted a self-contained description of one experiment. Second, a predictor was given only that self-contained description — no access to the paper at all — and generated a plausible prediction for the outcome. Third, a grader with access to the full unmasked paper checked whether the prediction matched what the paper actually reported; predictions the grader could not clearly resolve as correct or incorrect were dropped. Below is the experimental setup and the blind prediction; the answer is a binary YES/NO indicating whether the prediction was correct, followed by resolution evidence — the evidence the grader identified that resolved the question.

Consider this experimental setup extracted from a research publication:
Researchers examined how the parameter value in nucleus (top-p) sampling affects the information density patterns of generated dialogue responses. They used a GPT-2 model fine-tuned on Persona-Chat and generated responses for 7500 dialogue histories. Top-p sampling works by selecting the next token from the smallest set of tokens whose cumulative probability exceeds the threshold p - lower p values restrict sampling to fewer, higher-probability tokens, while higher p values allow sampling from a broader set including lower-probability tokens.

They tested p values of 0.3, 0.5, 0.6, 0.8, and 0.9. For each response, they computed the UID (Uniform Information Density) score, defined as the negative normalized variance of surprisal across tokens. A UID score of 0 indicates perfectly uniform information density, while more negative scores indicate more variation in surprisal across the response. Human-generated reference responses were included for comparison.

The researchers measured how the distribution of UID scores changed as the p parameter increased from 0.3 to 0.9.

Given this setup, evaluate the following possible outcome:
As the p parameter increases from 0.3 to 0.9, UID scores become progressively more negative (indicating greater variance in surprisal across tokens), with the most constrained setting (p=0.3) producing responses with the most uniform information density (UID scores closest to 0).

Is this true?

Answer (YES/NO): YES